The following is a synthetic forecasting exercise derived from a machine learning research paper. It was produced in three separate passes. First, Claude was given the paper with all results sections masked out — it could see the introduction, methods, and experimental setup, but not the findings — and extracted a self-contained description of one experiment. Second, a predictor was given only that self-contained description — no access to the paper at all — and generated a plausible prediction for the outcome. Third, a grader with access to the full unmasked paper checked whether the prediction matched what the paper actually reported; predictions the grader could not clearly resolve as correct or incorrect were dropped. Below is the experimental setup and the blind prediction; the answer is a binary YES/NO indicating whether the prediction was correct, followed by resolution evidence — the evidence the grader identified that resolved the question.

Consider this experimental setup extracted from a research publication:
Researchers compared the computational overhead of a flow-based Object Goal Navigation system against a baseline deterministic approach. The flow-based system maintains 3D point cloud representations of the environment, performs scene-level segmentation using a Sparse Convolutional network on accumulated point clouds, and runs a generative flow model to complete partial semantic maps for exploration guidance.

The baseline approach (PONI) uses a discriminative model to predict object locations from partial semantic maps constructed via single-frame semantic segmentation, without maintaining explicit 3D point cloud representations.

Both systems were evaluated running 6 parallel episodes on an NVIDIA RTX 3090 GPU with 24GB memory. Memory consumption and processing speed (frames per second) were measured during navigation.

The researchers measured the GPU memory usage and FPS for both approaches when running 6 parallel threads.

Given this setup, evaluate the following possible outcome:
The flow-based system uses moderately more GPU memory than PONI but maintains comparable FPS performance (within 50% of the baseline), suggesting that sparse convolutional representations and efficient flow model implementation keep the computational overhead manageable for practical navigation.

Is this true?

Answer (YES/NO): NO